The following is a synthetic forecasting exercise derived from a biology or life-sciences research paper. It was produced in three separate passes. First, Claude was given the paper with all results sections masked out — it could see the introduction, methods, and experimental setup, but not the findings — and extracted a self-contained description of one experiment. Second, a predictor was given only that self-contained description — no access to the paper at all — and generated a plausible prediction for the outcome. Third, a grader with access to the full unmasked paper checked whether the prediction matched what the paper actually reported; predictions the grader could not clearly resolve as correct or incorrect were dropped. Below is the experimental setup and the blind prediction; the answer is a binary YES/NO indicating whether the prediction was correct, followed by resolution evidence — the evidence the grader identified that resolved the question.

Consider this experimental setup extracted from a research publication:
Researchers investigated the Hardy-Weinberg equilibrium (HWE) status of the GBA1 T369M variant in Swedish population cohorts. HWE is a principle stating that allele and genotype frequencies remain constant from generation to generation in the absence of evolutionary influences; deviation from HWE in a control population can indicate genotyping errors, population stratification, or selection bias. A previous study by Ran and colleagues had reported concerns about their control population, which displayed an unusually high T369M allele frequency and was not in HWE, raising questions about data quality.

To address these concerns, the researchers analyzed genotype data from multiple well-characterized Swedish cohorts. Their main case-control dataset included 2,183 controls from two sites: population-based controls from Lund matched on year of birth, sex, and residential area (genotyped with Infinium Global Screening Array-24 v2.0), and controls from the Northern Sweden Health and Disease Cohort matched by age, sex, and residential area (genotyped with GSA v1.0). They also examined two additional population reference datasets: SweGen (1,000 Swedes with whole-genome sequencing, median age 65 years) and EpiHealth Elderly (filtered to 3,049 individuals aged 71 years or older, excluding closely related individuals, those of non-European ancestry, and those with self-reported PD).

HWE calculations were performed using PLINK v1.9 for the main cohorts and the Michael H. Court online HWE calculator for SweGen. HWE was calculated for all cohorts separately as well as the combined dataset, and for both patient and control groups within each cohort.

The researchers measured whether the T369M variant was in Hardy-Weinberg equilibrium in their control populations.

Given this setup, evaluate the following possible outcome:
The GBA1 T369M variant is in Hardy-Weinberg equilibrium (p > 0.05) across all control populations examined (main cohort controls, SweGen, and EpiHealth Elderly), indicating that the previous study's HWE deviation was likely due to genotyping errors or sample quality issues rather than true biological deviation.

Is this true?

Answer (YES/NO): NO